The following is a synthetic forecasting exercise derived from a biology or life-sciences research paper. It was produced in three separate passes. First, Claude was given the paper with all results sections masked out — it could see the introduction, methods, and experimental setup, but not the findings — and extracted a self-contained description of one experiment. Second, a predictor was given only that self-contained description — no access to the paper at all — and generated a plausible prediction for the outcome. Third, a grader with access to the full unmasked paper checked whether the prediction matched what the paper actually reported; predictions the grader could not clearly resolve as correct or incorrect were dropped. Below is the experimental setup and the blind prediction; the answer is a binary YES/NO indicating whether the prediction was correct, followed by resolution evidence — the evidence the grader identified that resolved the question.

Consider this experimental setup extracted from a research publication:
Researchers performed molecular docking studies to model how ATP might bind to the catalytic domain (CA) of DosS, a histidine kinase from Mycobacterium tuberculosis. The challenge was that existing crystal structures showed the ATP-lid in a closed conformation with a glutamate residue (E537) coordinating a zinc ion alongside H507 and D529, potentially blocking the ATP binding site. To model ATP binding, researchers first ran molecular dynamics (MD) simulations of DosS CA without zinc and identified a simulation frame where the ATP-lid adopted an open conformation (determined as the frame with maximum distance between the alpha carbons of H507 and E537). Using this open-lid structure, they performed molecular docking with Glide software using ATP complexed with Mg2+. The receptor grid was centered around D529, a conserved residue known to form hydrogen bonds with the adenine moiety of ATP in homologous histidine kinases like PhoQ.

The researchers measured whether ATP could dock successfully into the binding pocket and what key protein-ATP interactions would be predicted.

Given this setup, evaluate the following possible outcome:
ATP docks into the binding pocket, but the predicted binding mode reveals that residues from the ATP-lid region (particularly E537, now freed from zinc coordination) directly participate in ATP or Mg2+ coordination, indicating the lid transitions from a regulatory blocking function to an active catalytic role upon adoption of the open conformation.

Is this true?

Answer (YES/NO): NO